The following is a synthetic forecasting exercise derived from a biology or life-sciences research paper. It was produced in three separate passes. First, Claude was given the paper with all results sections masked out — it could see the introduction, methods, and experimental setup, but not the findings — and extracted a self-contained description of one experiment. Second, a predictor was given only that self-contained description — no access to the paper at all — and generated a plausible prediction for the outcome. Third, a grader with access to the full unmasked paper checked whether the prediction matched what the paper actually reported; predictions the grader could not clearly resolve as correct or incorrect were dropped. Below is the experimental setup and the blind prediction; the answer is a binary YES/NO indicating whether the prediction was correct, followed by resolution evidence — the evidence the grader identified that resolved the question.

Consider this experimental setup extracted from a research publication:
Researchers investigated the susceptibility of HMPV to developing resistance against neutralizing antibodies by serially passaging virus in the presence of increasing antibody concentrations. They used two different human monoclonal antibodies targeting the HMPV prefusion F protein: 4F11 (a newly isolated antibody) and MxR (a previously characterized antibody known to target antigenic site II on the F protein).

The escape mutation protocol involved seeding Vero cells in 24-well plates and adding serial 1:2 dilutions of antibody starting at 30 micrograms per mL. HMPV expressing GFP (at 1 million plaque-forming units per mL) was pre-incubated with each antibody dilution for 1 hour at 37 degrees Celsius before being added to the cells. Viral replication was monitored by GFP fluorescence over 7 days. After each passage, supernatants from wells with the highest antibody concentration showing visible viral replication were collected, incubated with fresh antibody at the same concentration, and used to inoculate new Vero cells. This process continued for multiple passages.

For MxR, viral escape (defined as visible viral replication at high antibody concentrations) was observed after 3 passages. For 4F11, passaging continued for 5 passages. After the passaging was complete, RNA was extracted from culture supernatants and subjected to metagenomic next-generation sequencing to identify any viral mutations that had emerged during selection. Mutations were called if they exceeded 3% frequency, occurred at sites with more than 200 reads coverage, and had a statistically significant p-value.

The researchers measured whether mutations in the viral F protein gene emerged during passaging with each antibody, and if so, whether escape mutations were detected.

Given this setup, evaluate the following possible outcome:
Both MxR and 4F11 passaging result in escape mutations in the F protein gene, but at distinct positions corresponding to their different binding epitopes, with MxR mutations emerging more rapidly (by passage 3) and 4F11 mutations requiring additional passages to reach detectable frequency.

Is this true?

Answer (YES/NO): NO